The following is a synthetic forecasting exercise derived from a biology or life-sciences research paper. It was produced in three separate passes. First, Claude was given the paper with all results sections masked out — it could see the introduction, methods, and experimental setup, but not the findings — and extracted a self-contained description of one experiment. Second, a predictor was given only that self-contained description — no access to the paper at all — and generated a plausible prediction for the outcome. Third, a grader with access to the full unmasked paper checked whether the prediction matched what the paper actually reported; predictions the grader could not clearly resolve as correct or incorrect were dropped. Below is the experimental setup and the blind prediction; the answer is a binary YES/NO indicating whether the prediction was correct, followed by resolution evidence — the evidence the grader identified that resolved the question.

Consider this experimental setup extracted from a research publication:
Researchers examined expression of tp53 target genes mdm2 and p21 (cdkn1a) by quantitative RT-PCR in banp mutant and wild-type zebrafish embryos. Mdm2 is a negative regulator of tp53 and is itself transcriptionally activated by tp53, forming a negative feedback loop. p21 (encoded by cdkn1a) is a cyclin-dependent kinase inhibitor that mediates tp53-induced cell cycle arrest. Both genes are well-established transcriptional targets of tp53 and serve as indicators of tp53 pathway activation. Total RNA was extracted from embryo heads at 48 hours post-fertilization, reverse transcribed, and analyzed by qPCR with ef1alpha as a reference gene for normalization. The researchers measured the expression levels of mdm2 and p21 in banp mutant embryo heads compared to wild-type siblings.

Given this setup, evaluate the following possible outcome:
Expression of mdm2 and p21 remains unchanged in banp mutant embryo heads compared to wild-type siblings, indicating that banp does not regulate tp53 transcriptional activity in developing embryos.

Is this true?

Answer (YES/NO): NO